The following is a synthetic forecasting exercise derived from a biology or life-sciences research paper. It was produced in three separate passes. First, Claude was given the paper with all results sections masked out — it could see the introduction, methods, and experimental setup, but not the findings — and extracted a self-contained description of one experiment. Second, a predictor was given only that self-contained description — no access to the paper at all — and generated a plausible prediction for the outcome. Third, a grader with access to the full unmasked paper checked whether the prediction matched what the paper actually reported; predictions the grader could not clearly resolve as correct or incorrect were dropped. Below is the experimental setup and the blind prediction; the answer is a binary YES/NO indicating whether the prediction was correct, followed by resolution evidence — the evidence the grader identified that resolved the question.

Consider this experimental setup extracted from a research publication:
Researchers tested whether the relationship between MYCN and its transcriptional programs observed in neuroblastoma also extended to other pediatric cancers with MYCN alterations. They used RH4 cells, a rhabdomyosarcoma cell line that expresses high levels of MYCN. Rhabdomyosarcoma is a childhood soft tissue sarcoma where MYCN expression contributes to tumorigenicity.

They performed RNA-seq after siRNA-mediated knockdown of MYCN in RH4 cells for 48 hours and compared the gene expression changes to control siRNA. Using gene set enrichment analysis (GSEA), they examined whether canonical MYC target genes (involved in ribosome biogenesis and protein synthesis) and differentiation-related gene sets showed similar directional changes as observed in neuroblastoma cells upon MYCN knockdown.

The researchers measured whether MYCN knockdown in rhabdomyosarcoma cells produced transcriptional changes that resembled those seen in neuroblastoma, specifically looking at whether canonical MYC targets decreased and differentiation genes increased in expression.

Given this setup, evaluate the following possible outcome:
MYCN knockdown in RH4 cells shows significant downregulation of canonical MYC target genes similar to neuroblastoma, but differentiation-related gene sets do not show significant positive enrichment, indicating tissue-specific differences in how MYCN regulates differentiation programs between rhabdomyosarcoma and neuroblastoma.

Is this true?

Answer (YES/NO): NO